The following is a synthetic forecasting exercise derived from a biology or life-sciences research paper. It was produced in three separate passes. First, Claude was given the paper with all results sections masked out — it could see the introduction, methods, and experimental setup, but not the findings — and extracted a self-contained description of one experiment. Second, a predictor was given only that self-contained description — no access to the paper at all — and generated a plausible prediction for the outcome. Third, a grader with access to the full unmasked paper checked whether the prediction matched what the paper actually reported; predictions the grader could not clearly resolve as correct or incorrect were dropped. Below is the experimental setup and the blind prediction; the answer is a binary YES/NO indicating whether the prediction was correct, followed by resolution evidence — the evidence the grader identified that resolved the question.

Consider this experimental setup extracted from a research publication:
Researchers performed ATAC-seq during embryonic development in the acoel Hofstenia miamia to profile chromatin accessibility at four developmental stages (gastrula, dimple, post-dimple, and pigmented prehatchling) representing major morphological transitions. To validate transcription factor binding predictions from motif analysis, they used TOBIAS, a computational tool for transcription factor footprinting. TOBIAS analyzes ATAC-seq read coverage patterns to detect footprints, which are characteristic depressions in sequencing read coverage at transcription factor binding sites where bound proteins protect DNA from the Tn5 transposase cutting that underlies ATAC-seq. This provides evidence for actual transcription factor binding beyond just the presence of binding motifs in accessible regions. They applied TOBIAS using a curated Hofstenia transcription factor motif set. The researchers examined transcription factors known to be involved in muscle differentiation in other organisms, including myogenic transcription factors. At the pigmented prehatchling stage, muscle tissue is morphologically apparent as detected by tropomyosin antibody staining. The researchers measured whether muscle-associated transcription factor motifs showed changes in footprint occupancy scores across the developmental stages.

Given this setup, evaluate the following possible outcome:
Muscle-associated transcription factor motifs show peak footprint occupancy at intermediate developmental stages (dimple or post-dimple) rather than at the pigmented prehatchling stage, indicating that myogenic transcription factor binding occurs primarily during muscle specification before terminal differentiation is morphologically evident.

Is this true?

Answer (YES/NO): YES